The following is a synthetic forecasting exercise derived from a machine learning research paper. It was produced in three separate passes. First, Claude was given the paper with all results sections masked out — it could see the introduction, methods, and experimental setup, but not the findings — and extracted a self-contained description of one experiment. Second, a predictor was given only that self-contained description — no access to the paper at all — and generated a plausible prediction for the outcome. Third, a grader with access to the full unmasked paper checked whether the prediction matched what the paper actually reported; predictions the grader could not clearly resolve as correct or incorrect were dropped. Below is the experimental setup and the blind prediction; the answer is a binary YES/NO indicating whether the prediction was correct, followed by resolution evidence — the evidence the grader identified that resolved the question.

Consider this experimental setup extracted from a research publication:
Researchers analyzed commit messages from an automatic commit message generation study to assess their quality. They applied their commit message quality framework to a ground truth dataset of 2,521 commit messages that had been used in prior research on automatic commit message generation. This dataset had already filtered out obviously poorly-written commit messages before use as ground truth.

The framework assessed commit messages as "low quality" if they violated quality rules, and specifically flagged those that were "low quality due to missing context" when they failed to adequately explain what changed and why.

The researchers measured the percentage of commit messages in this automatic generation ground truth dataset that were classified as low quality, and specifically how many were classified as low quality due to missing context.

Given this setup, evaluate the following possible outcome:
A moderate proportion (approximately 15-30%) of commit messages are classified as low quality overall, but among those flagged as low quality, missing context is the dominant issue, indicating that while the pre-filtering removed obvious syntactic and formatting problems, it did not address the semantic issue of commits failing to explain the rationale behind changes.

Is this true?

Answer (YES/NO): NO